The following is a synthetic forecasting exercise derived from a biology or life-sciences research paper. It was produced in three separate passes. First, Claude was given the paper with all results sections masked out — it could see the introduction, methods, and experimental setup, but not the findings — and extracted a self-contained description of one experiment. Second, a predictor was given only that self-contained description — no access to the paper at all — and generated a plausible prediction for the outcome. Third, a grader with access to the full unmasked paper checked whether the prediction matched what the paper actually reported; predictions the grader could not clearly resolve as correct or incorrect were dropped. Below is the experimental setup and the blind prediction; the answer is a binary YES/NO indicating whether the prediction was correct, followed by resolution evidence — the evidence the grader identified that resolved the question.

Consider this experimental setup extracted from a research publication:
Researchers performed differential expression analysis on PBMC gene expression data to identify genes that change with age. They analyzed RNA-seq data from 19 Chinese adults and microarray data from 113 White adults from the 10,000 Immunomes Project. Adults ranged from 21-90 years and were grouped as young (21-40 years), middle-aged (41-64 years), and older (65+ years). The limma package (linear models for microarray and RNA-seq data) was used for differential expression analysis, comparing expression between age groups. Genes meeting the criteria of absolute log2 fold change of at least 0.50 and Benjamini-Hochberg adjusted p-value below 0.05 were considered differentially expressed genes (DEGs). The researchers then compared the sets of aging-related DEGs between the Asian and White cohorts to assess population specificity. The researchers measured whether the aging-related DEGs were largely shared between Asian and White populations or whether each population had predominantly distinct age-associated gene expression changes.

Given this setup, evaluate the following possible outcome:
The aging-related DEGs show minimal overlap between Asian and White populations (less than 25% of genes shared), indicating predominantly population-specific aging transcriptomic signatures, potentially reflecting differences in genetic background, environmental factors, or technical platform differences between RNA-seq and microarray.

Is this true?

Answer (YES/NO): YES